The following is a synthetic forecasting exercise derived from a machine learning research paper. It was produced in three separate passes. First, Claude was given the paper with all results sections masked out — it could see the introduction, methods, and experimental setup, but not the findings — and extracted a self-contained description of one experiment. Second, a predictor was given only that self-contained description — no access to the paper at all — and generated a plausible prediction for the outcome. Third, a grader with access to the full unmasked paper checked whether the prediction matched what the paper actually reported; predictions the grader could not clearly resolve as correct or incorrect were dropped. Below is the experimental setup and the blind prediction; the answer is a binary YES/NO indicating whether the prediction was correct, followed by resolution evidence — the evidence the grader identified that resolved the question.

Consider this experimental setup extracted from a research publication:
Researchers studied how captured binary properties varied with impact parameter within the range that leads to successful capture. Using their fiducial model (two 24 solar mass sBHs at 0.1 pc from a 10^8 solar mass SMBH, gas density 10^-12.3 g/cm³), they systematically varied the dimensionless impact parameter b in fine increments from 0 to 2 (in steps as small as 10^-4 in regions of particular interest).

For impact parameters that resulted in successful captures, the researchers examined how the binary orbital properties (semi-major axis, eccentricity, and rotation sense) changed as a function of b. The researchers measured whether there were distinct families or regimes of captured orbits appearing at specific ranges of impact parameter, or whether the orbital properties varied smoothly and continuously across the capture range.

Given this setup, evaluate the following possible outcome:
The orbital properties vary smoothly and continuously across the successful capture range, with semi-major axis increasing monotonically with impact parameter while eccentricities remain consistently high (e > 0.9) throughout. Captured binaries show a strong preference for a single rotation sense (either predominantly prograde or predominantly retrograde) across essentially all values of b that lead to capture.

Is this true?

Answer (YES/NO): NO